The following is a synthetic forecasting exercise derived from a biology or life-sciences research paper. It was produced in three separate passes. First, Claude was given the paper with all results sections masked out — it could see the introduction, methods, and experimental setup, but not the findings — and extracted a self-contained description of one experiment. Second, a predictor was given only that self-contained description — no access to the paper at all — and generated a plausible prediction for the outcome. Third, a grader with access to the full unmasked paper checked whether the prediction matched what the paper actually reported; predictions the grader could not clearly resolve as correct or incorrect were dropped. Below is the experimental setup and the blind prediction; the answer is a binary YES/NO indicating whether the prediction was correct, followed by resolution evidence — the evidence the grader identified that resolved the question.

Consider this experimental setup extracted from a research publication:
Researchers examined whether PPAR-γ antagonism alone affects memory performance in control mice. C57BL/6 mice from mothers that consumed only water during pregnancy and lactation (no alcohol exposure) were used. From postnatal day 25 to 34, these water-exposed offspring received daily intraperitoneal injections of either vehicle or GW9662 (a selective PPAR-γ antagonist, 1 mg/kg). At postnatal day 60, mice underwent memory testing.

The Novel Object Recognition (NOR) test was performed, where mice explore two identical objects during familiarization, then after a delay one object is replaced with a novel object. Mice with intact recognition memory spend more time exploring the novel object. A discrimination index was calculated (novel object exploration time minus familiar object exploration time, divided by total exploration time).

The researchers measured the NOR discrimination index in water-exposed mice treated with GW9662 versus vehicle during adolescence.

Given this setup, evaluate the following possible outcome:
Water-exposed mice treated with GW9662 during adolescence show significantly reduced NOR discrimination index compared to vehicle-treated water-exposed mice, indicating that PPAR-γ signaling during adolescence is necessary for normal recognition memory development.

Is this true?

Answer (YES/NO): NO